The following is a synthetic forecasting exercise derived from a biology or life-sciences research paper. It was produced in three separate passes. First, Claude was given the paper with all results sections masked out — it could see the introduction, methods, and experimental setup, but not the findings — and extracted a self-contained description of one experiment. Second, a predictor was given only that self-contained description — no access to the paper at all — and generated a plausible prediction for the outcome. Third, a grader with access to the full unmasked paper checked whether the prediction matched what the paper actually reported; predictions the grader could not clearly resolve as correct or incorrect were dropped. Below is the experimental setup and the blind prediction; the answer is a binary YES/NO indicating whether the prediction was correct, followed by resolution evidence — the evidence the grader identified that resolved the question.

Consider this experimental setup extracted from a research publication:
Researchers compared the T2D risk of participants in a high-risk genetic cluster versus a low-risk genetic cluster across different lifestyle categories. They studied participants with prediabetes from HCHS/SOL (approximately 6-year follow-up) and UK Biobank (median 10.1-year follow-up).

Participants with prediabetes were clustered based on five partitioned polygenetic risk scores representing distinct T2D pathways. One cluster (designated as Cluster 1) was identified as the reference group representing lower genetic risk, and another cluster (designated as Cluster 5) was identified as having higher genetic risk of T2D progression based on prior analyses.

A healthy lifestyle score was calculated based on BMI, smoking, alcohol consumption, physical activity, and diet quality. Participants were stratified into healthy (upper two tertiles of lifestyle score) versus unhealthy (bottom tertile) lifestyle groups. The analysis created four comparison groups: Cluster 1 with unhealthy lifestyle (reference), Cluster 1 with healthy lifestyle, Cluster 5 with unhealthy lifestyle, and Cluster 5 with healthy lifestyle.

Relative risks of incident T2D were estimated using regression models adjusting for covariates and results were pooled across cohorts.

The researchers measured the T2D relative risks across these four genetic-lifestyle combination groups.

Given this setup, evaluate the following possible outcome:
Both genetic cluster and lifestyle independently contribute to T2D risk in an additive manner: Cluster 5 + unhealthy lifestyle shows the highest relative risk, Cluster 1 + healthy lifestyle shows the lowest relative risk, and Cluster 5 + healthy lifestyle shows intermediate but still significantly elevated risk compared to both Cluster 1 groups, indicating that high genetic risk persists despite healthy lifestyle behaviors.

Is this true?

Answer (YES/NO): NO